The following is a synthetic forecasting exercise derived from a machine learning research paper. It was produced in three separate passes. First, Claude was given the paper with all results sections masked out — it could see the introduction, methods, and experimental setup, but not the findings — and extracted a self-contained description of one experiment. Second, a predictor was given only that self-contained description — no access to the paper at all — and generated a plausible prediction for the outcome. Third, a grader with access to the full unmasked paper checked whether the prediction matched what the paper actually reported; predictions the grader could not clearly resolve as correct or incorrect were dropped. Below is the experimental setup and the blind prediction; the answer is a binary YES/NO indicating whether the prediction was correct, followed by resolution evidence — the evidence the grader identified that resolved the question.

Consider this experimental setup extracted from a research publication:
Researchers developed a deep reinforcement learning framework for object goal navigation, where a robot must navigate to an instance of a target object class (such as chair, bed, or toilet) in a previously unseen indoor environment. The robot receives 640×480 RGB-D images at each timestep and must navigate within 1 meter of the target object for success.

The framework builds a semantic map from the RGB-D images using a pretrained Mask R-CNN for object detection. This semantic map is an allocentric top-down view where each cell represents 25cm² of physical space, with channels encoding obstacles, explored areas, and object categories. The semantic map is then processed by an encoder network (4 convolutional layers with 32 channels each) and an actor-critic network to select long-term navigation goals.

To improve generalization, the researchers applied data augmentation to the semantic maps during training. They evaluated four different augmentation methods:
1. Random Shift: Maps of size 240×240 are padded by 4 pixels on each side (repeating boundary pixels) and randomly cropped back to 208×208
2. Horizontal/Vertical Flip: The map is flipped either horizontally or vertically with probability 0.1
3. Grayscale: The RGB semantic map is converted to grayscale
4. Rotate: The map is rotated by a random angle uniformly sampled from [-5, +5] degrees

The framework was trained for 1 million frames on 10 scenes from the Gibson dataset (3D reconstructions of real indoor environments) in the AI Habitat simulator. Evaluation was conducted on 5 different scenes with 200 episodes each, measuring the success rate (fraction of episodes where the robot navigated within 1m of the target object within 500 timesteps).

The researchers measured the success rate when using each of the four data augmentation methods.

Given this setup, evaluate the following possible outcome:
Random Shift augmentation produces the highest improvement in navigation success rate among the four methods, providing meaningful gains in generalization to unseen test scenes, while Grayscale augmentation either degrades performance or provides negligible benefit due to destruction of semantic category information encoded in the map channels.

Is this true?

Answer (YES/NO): YES